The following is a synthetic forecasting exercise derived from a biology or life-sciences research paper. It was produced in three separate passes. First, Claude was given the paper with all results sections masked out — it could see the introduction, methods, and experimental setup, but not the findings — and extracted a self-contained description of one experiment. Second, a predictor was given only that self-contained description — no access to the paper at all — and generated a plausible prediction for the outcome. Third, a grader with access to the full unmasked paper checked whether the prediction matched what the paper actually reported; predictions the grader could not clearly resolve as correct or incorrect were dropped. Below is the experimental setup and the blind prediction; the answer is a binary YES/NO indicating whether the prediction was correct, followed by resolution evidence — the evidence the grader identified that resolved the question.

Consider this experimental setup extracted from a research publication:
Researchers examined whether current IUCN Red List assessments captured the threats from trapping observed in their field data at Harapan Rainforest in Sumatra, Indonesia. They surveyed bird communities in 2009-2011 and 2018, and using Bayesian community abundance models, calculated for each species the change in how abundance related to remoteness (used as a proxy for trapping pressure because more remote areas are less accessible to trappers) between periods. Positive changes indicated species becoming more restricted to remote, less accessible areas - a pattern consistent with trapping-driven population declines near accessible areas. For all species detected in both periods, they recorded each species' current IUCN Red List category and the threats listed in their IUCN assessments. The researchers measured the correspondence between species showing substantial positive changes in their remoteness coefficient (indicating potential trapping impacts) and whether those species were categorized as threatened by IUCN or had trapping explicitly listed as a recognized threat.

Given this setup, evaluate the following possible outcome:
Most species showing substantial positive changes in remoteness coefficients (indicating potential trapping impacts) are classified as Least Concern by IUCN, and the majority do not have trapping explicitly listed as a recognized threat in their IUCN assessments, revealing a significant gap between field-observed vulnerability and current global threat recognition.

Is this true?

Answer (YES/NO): YES